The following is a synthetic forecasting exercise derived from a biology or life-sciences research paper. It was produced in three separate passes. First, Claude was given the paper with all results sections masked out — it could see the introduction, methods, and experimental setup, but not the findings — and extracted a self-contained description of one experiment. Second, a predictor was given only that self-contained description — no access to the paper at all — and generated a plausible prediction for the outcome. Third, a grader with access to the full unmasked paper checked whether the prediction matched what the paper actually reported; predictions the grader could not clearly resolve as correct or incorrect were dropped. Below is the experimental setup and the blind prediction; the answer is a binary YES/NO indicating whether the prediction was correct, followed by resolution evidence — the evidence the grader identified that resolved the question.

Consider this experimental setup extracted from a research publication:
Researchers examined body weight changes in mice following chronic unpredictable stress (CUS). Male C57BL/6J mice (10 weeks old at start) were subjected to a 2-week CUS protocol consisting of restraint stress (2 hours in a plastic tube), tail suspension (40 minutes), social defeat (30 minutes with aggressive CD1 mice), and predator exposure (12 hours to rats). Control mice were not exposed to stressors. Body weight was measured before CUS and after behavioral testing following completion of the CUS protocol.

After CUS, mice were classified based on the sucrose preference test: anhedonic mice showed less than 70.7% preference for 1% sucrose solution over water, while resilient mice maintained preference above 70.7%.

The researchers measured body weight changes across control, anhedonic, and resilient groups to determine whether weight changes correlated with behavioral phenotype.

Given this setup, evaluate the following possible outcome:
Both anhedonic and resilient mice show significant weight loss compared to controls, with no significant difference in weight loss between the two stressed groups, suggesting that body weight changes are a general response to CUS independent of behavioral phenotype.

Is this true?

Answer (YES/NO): YES